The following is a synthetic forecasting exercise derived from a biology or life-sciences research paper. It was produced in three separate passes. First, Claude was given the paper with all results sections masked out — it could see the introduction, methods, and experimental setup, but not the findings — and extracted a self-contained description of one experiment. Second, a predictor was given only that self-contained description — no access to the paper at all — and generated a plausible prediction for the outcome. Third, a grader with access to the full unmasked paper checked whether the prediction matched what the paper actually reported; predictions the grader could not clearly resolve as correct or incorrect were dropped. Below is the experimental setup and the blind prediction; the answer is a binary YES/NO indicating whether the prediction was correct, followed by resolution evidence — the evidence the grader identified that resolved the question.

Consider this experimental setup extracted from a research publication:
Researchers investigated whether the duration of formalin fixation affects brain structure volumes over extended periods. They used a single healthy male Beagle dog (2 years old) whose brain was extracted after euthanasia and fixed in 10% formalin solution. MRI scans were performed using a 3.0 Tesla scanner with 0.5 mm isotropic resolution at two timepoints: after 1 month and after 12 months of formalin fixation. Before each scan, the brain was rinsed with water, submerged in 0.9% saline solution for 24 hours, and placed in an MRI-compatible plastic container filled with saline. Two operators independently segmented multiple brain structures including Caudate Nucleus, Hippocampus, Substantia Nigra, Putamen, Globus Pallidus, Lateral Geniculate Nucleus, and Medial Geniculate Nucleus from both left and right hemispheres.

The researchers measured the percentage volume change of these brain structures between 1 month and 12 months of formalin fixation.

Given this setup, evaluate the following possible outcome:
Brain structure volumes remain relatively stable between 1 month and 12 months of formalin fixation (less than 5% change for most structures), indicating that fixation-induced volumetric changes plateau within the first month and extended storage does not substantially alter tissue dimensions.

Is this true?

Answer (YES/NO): NO